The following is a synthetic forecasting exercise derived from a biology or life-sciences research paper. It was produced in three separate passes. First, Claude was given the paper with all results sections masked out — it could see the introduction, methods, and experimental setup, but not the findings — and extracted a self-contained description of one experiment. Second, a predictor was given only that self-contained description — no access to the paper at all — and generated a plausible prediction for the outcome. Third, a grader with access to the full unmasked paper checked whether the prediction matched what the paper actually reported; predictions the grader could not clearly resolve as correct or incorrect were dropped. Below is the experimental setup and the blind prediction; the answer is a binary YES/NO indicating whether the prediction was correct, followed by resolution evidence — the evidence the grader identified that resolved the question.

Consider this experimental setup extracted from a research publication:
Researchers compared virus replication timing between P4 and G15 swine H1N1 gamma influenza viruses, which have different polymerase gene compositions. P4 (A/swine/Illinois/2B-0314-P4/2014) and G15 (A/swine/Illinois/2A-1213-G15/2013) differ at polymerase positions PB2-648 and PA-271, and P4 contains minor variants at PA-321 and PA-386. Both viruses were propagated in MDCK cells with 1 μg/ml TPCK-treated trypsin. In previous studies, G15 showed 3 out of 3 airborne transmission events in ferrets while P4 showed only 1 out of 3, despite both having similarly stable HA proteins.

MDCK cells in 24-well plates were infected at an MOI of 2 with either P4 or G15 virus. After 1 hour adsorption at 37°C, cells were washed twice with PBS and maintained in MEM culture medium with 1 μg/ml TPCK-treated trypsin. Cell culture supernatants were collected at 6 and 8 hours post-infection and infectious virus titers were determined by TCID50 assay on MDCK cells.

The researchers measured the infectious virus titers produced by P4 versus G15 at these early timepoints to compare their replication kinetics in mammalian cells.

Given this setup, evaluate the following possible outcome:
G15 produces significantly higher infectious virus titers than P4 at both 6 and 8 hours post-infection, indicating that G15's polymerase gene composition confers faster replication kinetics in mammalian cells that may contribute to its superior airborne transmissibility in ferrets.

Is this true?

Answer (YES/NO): NO